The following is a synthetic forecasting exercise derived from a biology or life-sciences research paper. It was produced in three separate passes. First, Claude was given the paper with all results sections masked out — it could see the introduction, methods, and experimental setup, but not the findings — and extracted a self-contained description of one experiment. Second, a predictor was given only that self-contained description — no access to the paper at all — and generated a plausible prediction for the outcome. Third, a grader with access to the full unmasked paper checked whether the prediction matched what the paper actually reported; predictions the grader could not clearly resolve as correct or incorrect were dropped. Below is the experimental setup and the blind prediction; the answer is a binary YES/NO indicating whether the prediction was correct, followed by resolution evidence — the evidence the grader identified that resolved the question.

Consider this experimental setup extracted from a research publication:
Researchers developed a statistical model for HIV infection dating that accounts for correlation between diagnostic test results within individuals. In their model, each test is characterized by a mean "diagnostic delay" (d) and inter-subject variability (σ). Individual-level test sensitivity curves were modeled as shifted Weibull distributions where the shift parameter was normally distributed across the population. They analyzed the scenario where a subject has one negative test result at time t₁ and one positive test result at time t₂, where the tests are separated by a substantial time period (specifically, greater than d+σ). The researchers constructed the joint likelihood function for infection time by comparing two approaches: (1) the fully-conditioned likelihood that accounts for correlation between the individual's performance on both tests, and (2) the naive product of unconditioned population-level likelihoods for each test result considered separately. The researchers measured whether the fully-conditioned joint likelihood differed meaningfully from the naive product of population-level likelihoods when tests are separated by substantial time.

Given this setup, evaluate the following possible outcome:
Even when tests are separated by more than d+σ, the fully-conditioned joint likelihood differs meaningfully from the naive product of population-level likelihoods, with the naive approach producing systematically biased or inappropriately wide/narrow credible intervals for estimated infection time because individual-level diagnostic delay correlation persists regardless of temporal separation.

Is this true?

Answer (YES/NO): NO